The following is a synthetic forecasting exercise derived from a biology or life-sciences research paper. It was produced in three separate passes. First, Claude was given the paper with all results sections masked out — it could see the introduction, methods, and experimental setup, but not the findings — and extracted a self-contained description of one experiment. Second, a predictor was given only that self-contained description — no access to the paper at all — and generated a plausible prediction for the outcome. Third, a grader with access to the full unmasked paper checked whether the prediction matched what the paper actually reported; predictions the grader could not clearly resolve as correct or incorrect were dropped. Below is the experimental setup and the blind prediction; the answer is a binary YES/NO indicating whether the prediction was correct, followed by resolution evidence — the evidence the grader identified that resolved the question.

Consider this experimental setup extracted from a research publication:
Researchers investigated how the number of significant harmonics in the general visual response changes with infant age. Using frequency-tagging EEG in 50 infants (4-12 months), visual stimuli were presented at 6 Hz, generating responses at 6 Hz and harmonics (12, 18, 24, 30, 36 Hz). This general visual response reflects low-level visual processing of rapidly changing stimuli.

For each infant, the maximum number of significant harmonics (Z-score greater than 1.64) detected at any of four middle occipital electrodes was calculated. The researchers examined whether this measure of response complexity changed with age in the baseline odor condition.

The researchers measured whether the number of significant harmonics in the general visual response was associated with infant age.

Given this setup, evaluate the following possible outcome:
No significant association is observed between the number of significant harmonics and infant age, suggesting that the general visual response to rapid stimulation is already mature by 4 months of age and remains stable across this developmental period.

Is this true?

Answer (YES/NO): YES